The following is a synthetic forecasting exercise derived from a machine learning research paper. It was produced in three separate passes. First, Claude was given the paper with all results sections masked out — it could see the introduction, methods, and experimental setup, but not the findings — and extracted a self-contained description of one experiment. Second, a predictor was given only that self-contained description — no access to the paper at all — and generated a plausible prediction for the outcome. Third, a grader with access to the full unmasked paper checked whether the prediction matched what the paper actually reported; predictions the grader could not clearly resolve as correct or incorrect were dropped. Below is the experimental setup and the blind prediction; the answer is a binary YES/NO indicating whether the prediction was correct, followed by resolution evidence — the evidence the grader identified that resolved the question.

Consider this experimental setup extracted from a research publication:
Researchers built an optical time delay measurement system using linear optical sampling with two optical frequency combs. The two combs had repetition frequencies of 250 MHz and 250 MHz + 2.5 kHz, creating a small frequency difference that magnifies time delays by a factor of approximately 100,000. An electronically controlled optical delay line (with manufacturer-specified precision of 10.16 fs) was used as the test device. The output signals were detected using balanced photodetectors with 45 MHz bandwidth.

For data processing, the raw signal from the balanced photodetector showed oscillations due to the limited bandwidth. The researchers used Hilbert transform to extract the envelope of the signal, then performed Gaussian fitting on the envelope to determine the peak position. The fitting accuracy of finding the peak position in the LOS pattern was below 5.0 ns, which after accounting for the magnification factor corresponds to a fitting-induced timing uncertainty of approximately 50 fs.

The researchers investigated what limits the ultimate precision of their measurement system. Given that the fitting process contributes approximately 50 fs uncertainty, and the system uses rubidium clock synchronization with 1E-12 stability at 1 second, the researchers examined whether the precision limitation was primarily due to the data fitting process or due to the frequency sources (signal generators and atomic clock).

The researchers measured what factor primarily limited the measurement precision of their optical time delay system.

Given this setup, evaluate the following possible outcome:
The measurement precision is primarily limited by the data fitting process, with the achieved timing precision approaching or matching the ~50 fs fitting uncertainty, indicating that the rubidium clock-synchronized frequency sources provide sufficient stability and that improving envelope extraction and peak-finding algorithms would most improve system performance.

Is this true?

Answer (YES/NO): NO